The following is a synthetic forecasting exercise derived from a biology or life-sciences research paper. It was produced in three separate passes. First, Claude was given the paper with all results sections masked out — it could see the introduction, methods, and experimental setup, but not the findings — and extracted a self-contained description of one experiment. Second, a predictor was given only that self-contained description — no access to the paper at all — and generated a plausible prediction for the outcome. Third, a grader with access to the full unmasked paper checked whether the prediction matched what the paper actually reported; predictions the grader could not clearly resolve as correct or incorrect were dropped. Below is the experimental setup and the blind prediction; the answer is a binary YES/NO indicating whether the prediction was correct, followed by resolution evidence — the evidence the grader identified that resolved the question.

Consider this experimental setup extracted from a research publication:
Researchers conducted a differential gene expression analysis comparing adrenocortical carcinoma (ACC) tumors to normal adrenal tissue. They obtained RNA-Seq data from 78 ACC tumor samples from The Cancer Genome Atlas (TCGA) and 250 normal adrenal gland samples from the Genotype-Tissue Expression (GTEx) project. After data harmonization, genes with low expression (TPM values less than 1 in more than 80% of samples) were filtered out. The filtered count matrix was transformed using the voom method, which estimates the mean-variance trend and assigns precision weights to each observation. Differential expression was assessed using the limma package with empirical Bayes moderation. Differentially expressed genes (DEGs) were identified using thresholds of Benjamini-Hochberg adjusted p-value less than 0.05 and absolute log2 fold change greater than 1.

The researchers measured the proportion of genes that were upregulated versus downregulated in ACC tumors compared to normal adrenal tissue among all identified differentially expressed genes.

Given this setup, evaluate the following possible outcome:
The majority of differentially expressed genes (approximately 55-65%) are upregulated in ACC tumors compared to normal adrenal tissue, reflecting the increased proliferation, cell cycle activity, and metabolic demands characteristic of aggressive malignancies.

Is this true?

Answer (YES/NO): YES